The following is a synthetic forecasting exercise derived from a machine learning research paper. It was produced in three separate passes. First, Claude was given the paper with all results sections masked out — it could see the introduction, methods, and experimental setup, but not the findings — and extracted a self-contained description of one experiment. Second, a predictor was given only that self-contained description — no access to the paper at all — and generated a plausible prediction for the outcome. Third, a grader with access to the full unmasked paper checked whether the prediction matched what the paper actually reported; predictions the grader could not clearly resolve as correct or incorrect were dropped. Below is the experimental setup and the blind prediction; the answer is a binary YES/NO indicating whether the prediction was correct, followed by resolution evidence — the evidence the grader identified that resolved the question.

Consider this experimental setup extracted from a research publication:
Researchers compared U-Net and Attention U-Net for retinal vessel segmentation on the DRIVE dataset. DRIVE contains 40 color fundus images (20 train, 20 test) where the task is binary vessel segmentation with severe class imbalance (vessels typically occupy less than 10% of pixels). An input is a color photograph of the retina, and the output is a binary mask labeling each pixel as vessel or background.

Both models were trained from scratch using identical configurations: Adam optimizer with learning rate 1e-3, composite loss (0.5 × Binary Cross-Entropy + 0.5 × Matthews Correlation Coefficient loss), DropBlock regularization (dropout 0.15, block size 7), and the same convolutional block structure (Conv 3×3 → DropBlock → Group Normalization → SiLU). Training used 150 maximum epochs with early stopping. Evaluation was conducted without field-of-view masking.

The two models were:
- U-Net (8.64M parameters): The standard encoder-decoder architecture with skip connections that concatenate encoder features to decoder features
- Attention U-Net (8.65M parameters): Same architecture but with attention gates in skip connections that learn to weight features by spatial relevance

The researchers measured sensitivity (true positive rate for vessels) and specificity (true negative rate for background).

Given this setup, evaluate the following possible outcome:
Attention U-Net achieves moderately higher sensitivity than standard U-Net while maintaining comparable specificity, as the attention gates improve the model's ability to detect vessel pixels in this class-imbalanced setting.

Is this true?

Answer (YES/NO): NO